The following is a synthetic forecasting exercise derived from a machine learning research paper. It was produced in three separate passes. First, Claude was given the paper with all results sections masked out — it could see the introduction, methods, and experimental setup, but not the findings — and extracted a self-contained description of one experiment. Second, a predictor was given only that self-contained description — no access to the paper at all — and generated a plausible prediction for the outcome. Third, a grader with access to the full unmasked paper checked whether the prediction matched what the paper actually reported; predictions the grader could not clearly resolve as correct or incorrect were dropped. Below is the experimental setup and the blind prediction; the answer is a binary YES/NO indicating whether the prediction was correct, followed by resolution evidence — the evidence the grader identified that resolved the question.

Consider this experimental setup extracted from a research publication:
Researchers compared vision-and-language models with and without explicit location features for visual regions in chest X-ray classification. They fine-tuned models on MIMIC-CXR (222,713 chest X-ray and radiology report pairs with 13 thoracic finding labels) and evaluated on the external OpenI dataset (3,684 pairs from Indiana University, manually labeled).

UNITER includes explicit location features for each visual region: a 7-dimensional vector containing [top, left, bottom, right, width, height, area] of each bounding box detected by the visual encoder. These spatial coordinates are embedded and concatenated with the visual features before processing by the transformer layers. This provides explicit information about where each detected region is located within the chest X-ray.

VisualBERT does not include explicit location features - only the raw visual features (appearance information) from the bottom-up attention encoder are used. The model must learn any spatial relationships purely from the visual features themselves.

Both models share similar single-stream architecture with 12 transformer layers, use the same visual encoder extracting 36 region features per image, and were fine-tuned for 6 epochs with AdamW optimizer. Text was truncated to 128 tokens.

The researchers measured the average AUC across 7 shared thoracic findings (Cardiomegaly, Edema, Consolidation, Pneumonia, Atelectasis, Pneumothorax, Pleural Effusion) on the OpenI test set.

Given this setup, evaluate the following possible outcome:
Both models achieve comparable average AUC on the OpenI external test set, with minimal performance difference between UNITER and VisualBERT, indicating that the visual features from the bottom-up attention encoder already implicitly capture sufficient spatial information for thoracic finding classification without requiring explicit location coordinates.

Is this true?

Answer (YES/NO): YES